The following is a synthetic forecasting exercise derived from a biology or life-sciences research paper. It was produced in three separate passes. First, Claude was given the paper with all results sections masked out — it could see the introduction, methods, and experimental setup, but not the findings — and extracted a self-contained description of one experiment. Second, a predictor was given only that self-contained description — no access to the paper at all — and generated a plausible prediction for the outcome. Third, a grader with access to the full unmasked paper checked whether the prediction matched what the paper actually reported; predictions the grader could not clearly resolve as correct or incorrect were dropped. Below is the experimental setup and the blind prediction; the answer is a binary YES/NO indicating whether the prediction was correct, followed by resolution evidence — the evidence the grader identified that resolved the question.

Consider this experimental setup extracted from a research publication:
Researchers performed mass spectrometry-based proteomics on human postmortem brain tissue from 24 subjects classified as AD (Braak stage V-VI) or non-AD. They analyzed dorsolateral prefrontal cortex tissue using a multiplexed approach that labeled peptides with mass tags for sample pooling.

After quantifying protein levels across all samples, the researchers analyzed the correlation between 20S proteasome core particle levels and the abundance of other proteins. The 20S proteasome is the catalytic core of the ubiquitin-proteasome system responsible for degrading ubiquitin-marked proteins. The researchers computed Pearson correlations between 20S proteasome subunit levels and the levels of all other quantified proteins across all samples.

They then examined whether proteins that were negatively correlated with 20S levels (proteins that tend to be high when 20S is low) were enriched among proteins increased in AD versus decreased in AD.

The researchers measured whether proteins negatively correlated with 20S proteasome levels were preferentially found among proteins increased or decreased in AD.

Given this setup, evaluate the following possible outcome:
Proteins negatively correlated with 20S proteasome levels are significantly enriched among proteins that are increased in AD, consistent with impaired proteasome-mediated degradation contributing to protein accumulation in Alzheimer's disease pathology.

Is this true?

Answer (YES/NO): YES